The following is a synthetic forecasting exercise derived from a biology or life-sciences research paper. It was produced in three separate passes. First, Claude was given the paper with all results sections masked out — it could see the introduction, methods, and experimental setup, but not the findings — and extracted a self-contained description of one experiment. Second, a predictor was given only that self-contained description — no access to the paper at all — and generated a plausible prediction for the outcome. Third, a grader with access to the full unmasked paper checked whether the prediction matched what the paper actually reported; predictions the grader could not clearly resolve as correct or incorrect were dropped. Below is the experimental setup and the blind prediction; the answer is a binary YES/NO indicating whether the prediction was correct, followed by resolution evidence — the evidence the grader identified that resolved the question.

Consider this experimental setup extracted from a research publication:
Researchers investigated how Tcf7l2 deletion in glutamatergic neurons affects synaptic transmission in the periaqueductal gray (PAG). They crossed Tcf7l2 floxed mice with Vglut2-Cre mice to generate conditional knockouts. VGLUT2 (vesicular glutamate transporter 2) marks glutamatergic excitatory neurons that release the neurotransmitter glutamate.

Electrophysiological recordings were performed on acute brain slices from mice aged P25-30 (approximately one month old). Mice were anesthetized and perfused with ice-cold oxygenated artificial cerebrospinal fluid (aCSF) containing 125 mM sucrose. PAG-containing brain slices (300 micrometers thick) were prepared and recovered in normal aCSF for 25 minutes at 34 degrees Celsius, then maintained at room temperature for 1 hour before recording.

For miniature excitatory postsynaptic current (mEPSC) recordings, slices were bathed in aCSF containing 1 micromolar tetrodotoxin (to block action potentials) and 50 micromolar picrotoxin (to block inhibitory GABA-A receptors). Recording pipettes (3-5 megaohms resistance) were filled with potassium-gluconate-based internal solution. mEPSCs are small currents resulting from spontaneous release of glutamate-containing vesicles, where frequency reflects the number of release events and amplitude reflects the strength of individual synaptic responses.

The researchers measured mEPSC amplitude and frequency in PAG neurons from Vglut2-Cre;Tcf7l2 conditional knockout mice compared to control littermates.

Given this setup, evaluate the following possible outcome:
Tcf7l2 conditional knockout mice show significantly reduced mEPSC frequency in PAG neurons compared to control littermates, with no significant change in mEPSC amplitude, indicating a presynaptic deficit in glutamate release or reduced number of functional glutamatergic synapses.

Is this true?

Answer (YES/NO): YES